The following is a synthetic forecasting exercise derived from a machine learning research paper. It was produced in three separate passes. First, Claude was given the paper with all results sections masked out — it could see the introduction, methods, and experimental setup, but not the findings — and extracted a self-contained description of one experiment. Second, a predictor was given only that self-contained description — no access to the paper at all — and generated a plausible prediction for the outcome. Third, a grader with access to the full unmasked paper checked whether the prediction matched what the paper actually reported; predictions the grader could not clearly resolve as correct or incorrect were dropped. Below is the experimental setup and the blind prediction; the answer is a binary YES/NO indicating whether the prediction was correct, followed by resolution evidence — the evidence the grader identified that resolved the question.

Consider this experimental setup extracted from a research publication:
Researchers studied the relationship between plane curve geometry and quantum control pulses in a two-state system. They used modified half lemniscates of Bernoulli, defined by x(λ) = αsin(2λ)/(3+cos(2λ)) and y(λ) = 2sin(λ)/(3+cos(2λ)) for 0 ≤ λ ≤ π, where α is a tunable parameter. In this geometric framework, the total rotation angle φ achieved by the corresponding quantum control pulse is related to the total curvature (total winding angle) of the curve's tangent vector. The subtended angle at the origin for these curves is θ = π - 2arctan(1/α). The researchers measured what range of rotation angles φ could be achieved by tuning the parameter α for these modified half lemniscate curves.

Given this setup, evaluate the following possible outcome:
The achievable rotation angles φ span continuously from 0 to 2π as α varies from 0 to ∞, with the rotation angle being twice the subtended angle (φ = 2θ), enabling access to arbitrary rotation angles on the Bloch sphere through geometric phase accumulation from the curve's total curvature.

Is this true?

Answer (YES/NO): NO